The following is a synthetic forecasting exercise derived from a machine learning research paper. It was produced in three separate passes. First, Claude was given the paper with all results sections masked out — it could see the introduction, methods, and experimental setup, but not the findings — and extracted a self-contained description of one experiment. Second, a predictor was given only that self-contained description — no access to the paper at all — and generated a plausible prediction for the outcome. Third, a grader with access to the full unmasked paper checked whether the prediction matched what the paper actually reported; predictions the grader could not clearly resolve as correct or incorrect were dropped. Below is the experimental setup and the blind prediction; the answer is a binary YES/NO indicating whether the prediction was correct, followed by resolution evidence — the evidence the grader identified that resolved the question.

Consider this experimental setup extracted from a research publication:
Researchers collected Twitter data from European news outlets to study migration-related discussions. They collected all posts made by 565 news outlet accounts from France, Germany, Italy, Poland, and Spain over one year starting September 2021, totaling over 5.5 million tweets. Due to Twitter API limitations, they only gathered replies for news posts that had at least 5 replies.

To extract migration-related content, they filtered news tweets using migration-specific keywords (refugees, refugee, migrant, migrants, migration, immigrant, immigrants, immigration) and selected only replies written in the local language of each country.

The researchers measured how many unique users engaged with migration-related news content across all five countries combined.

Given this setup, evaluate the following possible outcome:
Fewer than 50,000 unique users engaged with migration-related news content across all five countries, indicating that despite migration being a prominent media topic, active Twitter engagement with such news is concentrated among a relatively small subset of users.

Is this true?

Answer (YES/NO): NO